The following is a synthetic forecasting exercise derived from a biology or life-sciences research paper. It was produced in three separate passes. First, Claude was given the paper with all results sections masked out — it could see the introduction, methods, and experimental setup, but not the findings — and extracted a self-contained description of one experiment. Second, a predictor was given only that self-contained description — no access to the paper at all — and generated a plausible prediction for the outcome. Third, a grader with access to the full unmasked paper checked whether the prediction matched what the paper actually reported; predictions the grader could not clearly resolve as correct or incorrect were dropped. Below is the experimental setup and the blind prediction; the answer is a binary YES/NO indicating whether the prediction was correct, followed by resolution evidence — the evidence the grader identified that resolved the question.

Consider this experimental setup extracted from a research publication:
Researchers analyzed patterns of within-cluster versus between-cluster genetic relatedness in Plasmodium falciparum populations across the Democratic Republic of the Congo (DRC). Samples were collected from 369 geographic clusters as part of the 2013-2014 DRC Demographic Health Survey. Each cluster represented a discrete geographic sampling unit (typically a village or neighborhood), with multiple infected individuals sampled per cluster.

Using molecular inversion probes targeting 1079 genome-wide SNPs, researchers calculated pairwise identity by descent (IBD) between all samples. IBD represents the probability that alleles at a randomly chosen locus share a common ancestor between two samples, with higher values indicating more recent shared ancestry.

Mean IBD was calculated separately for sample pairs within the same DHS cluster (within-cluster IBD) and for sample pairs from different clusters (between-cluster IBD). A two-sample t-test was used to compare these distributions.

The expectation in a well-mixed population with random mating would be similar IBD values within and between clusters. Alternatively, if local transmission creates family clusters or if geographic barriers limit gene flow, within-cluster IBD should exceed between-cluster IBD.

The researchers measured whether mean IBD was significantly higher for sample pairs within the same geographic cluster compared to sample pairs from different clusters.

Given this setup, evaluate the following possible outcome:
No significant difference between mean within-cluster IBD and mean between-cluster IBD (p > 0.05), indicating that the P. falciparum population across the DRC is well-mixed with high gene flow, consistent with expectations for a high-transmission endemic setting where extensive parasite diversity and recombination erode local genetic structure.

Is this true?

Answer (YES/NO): NO